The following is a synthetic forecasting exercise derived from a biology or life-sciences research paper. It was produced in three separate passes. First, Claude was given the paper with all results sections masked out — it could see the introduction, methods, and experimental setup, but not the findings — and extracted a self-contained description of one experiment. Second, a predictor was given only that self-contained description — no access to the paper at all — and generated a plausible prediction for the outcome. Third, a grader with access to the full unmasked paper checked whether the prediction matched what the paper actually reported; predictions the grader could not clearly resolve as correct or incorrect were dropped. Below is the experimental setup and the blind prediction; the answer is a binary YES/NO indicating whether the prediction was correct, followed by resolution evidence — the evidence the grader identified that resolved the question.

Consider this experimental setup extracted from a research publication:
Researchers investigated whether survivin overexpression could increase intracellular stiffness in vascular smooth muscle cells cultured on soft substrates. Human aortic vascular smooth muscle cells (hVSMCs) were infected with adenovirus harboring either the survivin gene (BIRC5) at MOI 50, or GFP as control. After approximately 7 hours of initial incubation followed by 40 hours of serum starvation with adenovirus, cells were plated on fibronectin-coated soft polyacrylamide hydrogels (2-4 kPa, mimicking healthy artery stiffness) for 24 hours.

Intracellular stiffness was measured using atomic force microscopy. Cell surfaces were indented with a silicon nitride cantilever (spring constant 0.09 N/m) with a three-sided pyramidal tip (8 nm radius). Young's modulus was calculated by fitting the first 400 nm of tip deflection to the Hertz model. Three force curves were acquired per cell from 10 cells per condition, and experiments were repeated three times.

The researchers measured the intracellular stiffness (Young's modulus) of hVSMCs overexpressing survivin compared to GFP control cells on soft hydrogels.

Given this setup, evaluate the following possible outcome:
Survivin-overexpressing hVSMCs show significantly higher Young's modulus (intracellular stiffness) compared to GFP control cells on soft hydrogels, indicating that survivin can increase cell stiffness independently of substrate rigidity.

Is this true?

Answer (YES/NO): YES